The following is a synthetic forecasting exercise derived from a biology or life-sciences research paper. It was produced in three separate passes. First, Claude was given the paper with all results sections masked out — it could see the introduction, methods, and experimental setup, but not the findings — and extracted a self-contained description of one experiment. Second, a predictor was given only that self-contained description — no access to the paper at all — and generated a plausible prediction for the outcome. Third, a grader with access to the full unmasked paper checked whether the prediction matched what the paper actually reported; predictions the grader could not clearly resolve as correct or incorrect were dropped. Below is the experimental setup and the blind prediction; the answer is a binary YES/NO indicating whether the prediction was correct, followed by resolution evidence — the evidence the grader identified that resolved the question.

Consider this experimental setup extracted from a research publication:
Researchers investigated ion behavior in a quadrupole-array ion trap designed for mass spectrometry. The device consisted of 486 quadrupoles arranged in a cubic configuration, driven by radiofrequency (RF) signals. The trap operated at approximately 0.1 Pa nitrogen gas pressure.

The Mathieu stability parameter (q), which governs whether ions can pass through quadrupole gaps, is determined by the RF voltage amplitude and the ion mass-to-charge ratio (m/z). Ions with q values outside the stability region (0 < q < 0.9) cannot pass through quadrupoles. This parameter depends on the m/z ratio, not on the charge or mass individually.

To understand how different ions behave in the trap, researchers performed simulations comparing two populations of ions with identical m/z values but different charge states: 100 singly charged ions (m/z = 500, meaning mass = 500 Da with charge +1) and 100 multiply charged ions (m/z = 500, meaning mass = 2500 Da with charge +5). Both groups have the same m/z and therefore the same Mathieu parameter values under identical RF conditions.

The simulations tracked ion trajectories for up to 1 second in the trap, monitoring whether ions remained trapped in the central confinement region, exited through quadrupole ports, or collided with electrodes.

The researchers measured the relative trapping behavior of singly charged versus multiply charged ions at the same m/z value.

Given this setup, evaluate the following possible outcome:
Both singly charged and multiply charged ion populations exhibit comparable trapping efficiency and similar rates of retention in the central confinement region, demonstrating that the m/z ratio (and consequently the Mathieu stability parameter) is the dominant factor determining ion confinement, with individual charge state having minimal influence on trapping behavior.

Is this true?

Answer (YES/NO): NO